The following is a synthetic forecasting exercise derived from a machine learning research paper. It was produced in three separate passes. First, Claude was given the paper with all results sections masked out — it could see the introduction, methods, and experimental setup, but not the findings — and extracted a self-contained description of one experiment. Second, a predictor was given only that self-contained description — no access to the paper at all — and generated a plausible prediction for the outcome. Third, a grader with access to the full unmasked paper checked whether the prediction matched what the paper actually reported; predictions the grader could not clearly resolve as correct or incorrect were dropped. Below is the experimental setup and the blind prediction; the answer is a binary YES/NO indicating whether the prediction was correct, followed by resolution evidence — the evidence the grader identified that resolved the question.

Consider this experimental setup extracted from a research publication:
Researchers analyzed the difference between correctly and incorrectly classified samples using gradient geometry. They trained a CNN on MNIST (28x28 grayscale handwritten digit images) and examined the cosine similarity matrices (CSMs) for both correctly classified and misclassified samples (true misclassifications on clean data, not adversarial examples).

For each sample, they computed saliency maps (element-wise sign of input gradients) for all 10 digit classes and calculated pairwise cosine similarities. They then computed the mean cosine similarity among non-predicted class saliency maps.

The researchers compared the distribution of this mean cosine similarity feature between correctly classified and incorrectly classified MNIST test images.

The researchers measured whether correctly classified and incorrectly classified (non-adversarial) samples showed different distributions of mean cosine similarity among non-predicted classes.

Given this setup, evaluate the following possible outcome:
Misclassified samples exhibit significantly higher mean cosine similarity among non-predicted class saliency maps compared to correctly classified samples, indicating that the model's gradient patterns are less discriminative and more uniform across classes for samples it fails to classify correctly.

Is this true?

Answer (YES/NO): NO